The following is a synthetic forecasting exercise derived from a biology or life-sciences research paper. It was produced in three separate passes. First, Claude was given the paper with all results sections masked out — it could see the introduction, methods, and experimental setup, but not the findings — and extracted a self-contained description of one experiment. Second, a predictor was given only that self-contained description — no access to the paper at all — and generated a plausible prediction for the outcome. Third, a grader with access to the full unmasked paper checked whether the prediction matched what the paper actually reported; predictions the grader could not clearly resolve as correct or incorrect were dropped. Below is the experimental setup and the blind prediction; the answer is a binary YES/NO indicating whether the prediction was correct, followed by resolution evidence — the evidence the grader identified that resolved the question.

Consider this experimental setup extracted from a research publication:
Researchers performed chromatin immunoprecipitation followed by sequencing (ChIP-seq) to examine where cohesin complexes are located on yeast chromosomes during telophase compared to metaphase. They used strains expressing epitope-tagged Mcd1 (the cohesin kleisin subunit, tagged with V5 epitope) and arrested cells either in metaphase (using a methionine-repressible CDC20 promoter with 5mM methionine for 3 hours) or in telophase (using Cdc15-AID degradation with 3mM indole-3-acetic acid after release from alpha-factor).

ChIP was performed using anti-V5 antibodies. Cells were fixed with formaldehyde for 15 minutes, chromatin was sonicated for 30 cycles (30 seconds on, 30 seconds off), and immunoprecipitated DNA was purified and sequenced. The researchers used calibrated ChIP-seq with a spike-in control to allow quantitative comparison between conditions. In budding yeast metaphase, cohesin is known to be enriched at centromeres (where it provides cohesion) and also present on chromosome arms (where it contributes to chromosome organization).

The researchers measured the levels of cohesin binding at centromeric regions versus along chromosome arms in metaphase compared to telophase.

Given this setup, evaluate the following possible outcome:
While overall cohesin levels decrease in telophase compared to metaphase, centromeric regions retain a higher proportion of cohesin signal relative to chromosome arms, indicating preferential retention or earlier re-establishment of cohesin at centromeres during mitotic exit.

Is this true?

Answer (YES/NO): YES